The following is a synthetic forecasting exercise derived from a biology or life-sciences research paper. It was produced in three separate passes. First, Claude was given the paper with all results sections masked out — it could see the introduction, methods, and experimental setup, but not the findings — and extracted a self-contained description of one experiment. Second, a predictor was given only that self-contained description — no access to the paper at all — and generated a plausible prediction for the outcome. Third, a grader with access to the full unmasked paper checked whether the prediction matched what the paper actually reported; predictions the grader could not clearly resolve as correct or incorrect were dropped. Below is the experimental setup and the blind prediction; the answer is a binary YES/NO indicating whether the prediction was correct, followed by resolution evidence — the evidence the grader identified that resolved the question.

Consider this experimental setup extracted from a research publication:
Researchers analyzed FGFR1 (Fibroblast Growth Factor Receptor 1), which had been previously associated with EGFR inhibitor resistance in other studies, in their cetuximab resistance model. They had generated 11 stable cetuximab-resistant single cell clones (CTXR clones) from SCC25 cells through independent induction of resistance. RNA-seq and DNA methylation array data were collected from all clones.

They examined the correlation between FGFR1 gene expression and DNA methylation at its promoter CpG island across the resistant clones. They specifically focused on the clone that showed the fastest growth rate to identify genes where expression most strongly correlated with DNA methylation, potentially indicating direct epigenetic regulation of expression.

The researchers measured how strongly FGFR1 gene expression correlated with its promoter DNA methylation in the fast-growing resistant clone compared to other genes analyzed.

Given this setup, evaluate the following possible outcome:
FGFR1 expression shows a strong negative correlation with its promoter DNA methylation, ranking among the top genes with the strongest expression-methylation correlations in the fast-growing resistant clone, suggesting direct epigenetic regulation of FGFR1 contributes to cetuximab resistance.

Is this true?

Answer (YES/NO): YES